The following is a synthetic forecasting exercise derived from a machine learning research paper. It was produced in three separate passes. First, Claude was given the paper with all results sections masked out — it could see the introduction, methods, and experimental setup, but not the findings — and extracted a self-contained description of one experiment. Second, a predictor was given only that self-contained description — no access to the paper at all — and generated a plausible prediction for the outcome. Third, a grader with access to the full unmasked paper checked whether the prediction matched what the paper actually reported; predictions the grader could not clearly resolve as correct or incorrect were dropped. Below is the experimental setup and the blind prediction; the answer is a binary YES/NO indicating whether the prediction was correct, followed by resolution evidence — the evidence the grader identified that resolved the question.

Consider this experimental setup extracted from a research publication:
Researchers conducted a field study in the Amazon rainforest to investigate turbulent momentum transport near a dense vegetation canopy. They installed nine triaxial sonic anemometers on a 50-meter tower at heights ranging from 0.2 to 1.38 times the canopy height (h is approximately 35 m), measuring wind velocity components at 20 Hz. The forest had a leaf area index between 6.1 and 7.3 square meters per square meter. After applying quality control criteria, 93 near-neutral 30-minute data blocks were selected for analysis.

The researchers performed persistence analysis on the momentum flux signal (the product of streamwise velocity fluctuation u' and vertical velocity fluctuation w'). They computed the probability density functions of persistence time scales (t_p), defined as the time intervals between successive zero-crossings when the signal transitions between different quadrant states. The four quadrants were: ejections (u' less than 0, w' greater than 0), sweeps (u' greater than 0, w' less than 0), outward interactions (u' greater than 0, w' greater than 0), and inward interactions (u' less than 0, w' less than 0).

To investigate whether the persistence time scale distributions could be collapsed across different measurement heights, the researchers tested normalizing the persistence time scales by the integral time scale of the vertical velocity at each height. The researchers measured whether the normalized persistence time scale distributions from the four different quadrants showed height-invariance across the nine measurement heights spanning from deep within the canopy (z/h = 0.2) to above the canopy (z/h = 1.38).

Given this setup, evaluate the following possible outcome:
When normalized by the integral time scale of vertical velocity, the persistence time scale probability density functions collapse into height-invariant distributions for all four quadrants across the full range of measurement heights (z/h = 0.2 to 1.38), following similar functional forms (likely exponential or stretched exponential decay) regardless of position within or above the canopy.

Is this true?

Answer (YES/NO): NO